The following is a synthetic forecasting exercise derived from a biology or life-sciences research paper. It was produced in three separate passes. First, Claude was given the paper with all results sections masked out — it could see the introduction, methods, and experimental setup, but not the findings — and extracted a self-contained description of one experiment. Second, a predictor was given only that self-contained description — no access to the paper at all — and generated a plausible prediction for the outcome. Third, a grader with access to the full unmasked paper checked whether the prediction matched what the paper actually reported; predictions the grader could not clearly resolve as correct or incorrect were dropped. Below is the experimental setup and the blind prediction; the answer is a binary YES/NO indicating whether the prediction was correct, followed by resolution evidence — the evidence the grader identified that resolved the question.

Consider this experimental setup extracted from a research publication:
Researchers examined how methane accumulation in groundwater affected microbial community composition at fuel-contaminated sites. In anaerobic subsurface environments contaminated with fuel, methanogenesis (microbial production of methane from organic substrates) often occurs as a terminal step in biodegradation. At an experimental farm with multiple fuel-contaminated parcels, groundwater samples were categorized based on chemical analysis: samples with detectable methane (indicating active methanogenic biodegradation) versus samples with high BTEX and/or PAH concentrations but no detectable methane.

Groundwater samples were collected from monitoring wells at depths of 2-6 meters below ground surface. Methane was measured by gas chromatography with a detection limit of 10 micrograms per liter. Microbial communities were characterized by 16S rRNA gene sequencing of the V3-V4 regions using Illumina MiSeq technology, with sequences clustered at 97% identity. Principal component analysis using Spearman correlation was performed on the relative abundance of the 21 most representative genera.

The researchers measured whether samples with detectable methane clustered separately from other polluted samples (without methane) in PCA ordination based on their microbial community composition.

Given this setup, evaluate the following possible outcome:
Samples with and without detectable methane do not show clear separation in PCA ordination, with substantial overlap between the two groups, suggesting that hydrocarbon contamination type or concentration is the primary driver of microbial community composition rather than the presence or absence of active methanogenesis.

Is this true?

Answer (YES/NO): YES